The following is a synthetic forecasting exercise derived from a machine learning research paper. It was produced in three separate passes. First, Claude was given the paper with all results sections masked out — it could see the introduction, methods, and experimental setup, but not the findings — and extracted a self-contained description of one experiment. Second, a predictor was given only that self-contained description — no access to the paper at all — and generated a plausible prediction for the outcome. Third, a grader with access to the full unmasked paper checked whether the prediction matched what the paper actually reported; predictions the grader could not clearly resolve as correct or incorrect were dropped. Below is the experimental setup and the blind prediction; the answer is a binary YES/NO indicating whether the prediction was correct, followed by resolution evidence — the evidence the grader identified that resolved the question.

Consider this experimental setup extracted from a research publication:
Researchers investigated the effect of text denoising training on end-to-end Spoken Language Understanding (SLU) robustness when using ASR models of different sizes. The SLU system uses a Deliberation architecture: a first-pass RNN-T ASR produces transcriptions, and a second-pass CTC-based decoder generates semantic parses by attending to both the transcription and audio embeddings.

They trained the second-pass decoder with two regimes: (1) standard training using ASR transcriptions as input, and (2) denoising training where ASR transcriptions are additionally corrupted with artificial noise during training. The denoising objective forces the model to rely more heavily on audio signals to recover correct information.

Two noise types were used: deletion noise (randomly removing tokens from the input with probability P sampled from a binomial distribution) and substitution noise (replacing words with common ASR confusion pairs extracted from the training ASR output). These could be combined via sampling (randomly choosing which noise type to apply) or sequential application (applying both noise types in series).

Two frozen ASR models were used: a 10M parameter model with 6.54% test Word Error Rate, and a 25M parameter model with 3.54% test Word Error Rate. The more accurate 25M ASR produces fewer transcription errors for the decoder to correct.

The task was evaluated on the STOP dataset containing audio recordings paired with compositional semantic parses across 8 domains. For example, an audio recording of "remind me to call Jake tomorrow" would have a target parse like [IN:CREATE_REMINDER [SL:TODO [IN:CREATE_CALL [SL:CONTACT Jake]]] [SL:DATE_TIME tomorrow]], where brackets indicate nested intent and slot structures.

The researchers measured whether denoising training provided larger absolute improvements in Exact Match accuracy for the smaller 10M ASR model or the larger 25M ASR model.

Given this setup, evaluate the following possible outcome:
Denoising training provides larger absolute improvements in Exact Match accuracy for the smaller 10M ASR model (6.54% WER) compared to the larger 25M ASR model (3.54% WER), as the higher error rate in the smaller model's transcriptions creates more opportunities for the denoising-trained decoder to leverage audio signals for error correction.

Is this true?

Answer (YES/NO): YES